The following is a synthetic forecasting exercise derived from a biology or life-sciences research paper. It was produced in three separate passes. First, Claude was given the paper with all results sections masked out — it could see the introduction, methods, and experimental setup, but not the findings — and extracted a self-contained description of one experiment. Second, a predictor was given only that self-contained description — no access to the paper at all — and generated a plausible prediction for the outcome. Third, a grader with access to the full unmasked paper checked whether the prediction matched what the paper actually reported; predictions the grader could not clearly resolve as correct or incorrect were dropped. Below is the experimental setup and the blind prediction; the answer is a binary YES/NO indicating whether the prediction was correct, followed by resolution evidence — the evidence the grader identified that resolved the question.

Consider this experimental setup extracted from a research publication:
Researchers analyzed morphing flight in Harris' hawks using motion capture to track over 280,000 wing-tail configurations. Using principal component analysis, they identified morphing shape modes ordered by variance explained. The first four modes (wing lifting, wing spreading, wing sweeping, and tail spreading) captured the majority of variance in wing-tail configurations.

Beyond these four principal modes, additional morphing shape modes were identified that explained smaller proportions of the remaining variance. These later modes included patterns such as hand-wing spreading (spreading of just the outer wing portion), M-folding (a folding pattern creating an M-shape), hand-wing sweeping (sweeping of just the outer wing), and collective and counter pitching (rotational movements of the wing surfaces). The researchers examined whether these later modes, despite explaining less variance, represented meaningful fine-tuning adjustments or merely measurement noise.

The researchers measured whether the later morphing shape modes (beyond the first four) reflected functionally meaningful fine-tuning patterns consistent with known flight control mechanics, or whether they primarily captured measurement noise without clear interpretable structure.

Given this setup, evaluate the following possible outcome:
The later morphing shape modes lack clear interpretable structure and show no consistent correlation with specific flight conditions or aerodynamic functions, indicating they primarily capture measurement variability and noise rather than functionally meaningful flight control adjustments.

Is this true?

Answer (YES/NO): NO